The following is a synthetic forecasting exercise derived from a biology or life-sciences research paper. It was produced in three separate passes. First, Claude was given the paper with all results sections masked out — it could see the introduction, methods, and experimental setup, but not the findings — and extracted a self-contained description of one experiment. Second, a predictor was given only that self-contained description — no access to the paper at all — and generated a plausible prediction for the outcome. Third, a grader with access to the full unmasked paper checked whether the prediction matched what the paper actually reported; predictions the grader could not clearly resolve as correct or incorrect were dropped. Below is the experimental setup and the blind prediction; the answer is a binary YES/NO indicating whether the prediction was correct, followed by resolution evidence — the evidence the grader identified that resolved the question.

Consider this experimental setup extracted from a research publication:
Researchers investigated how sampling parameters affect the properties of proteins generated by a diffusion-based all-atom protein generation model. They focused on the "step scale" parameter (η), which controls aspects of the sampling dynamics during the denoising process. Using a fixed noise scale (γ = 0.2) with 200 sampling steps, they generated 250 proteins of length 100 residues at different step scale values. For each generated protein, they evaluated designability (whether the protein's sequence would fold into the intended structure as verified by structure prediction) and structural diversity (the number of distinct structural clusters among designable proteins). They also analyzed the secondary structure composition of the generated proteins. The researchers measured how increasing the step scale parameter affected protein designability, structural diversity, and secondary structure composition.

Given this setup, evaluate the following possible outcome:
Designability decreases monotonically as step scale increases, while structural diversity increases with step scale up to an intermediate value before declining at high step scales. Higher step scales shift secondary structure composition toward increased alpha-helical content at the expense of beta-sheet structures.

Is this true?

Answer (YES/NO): NO